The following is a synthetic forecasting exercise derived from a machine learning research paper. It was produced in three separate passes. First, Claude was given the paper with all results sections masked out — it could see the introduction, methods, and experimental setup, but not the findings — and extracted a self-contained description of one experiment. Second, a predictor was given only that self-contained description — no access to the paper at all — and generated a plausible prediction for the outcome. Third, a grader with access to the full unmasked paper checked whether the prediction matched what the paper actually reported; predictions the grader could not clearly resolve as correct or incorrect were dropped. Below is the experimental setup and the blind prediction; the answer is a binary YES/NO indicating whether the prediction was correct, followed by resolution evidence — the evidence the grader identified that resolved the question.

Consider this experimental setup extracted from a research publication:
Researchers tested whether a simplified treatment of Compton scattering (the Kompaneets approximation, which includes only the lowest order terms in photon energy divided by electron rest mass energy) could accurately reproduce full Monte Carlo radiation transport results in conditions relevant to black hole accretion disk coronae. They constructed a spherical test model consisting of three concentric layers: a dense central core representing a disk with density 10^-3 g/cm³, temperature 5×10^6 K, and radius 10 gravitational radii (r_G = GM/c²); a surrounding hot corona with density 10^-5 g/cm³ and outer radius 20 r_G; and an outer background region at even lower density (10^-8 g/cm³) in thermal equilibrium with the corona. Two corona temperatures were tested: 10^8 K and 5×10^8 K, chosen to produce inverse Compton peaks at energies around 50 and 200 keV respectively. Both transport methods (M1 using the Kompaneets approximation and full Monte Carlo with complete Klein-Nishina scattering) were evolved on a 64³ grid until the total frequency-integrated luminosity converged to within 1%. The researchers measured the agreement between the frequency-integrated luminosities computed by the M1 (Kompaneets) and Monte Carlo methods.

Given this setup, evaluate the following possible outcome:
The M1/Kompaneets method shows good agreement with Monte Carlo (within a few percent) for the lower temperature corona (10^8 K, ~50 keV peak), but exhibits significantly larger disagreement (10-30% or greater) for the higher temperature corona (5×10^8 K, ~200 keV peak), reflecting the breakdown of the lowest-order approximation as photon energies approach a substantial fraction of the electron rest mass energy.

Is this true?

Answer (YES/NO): NO